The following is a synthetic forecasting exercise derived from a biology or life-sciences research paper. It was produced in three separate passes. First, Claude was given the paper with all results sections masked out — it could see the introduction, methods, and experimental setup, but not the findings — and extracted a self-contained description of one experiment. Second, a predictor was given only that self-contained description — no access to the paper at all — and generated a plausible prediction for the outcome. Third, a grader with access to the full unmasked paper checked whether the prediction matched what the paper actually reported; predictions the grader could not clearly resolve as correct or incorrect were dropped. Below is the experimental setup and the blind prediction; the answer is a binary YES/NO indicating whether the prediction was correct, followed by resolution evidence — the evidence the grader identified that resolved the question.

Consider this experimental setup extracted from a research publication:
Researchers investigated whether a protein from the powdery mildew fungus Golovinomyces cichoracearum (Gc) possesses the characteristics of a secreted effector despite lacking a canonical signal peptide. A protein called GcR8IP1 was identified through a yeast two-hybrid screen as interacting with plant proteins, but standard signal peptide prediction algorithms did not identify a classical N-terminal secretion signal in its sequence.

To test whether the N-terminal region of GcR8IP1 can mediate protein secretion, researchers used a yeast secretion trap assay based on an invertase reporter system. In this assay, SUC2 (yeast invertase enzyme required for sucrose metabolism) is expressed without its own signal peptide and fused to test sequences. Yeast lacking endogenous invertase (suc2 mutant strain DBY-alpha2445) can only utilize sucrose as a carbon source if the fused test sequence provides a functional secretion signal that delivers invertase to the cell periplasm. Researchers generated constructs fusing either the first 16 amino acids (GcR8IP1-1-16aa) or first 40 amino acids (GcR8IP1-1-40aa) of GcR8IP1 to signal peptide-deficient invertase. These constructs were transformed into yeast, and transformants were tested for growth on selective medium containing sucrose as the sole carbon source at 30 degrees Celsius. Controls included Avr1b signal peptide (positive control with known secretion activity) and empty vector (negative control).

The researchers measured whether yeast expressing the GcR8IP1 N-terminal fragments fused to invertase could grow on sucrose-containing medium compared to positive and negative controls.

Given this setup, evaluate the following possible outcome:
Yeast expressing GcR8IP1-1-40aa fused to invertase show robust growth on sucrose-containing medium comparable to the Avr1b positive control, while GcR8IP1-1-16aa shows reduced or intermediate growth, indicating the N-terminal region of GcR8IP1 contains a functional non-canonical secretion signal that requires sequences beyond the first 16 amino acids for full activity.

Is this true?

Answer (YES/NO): NO